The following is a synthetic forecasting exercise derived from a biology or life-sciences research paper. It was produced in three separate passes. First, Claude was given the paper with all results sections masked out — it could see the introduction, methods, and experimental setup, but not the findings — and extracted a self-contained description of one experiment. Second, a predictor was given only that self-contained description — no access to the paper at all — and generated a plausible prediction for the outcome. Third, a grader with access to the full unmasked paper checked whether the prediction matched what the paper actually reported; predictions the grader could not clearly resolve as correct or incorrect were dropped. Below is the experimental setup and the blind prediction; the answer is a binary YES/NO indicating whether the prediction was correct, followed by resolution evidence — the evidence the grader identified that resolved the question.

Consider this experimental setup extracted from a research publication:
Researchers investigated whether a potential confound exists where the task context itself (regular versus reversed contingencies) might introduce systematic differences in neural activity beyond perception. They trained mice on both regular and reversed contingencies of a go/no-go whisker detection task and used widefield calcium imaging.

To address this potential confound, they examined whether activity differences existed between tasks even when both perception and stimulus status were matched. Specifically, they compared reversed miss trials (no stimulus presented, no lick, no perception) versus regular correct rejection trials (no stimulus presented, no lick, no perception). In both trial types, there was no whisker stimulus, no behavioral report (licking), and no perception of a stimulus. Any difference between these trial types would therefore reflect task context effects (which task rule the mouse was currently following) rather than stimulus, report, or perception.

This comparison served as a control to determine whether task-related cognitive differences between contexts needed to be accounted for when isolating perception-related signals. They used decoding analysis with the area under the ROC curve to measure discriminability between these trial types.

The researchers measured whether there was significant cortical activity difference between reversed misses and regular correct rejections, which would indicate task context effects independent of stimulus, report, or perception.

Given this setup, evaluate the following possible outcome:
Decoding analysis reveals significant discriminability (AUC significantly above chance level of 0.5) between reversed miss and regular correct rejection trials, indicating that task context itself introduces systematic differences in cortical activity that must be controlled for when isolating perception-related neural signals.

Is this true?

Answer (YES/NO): YES